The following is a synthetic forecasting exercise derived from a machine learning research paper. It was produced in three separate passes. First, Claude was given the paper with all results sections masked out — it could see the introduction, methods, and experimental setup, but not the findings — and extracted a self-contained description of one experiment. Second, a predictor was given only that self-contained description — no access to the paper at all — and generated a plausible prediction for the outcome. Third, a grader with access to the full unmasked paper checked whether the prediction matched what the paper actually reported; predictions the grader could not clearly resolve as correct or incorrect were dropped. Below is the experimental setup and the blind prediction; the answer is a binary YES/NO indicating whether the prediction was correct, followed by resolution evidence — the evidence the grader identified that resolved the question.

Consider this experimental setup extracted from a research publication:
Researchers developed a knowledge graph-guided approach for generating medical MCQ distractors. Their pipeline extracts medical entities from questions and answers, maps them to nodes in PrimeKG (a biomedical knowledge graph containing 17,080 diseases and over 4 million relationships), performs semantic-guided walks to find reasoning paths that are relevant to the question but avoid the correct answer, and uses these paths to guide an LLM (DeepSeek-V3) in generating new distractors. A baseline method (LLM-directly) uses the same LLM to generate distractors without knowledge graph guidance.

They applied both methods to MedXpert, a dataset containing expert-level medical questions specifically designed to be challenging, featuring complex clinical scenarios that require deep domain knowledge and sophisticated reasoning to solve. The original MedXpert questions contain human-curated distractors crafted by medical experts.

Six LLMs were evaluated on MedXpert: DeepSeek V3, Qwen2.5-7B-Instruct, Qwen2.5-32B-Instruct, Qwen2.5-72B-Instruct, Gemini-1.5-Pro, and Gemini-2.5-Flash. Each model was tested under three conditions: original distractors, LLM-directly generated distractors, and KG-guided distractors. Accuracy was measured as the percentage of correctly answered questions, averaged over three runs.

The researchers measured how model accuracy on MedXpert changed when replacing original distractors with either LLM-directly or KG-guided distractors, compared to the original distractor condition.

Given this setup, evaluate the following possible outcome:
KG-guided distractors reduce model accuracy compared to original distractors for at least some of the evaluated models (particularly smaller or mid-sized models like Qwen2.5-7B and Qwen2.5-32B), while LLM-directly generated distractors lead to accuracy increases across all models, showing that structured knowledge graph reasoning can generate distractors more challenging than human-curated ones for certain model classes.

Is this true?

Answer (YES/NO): NO